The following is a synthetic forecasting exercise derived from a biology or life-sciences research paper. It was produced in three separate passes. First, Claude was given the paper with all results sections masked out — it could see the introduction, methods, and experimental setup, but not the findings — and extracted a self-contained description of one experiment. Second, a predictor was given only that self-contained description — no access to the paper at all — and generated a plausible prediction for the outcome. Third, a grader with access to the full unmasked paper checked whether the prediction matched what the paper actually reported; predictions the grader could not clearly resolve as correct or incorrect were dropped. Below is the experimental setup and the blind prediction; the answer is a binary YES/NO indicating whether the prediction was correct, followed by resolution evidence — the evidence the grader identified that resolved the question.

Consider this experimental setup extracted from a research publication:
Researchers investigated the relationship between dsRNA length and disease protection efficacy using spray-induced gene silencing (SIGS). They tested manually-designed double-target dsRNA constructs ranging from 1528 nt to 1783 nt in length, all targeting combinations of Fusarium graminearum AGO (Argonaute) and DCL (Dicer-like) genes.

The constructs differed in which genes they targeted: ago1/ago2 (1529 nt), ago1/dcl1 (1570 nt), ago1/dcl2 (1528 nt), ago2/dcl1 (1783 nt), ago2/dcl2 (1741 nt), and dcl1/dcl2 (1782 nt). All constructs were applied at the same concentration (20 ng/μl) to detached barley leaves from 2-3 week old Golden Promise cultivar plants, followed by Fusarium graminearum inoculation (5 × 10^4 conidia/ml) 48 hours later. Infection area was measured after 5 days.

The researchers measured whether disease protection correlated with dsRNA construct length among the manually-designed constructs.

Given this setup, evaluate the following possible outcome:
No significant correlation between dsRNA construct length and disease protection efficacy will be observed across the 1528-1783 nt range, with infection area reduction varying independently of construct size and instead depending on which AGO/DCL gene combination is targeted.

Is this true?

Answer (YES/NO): YES